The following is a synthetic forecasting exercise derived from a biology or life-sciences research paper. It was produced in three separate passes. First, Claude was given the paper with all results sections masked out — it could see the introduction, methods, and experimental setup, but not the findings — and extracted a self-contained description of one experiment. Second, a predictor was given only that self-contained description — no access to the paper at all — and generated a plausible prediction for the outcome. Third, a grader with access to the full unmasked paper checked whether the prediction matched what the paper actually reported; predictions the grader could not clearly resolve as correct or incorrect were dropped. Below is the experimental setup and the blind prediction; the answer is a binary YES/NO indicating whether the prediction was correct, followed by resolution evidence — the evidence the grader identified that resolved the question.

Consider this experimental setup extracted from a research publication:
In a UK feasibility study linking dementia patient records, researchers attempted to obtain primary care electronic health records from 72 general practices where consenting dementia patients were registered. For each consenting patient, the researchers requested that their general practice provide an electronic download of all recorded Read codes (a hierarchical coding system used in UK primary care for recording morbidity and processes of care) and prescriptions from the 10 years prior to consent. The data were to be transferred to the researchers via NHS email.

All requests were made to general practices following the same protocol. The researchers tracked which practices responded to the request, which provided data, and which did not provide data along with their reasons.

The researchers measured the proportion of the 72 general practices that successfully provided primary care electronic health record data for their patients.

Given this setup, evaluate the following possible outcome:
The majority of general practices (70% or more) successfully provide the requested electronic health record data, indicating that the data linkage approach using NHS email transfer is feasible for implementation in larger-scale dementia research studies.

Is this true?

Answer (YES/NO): NO